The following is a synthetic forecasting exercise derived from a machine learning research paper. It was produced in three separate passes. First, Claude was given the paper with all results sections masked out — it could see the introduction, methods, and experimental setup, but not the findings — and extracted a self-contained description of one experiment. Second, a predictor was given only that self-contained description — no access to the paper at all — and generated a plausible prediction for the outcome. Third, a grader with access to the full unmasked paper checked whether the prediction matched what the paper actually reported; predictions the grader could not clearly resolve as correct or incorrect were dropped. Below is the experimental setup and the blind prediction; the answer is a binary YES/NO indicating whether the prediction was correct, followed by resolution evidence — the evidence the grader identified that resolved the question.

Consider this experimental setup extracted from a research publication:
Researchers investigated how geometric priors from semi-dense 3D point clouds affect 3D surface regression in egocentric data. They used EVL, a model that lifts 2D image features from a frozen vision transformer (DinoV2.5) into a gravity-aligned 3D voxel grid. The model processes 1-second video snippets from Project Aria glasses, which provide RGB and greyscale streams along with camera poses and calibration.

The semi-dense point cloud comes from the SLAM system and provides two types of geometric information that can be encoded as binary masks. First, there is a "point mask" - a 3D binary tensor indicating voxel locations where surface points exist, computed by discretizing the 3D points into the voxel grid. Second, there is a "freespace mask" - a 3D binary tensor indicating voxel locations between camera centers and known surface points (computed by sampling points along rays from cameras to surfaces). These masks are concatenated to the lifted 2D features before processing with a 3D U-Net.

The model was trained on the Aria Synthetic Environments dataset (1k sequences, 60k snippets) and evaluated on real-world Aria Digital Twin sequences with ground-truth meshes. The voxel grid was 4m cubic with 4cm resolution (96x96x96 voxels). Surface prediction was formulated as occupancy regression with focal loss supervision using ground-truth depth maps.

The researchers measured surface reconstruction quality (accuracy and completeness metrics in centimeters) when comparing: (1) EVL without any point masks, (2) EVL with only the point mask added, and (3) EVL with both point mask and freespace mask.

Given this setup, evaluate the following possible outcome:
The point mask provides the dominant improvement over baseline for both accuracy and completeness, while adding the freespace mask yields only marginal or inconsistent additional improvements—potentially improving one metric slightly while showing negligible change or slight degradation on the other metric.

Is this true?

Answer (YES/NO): NO